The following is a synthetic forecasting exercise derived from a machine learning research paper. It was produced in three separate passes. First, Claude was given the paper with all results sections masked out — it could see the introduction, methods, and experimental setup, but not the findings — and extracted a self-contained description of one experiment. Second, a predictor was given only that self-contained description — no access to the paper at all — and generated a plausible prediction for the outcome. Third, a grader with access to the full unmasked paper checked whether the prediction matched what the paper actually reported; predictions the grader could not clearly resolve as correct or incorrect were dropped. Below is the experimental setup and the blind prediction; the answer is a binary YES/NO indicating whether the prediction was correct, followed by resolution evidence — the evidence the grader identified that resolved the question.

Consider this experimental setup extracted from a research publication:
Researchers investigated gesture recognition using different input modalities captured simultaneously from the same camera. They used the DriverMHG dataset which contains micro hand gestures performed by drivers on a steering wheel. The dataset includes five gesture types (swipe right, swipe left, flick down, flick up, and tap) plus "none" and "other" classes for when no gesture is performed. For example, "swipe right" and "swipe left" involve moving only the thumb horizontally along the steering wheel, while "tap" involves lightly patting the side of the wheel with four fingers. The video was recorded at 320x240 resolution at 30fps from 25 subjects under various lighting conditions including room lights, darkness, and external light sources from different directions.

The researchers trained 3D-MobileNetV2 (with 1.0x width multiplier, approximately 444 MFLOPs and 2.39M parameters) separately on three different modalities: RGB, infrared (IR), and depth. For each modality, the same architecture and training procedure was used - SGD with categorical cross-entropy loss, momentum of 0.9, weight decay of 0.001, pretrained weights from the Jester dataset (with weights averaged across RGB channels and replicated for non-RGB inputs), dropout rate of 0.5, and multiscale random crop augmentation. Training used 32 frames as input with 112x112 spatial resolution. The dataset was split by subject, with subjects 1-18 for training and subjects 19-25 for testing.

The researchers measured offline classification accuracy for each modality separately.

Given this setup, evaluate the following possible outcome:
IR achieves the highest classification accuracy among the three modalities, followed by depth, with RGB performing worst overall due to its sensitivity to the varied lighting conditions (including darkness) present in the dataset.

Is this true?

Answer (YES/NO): NO